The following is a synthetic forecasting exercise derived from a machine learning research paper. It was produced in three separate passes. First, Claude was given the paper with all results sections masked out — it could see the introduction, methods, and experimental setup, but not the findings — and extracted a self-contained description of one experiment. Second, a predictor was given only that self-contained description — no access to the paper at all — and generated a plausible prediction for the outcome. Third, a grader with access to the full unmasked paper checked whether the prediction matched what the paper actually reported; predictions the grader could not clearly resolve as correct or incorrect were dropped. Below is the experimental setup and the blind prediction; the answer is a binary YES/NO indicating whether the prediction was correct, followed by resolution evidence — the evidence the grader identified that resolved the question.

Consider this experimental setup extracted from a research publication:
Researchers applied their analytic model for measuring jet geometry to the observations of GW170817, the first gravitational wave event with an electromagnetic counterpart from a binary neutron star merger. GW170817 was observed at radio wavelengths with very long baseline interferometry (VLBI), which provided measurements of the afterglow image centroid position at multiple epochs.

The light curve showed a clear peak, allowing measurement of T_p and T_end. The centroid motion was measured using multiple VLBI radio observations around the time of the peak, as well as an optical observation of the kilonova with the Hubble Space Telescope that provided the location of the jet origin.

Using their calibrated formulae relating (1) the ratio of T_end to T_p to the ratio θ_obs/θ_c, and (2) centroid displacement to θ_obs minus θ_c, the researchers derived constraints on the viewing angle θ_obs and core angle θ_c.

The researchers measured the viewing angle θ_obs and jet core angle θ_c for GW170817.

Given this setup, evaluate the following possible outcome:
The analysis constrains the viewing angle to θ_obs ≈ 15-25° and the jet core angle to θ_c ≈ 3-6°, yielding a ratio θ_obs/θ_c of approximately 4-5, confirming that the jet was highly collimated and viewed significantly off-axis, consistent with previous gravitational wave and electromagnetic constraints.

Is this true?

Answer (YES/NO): NO